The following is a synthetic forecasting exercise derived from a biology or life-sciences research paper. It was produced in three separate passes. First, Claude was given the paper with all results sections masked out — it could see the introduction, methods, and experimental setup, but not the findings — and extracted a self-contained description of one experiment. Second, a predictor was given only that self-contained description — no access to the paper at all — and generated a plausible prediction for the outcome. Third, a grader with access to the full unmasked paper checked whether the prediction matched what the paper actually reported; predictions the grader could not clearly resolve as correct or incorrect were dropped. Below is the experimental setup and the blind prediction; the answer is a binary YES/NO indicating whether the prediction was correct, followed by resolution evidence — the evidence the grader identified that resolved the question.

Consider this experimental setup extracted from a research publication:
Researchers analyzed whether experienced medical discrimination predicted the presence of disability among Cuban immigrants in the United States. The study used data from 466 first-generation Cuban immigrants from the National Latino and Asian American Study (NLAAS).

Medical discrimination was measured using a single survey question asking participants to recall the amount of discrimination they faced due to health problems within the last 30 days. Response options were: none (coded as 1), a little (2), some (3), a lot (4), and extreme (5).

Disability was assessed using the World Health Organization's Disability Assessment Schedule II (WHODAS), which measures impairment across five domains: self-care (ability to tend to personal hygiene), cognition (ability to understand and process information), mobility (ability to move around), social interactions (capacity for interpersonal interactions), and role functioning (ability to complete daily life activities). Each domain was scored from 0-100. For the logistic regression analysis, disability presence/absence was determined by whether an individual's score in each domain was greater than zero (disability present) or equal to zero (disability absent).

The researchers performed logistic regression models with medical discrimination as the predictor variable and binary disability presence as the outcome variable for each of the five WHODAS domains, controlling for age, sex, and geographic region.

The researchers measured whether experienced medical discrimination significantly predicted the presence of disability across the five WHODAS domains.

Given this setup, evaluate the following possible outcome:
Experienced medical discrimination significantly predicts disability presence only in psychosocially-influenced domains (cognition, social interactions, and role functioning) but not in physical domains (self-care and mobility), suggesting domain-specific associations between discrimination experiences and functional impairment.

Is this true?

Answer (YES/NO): NO